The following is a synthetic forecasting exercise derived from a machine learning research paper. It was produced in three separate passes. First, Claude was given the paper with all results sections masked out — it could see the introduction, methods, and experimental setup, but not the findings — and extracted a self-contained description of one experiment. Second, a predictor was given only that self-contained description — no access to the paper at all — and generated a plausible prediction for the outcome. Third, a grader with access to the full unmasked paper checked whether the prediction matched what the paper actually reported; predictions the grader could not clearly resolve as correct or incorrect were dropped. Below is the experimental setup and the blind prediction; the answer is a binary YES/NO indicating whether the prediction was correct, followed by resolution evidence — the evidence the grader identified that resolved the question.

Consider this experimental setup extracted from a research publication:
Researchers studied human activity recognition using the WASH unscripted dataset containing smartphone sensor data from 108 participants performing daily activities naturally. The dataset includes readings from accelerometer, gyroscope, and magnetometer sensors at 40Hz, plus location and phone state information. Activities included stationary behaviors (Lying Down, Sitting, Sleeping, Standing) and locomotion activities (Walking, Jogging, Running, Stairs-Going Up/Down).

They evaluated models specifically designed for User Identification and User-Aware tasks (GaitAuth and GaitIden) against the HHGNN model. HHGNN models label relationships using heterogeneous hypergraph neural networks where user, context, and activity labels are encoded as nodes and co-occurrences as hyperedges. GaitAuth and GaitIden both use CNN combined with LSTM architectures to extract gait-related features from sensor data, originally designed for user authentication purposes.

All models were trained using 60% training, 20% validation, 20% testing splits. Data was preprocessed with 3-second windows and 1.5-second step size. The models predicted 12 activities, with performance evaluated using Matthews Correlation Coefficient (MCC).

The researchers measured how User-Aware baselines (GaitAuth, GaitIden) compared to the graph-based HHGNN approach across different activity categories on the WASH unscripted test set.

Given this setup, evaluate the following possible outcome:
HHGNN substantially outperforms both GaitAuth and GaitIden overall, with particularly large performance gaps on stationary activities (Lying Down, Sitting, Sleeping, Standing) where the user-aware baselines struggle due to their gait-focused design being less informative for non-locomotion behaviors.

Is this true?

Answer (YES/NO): NO